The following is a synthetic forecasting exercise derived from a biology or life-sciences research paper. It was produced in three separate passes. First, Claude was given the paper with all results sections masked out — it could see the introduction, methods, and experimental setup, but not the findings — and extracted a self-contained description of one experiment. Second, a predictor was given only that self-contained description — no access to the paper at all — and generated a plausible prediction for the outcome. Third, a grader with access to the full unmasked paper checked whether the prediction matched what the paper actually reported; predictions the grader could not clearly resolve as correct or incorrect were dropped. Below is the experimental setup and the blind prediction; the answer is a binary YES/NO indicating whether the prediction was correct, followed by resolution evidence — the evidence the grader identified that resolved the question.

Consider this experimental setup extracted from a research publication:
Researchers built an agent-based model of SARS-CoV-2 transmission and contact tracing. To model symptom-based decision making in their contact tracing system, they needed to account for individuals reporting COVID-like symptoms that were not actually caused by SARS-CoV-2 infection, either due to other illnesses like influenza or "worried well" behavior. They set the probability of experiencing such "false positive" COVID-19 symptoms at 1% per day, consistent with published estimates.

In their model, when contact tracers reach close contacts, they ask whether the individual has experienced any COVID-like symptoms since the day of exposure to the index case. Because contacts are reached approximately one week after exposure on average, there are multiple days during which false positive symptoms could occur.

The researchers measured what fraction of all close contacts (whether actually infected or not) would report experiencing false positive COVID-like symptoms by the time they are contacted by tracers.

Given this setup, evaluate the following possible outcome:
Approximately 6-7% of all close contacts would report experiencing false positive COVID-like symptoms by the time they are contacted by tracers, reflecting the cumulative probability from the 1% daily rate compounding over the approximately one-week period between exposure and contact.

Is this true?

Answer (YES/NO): NO